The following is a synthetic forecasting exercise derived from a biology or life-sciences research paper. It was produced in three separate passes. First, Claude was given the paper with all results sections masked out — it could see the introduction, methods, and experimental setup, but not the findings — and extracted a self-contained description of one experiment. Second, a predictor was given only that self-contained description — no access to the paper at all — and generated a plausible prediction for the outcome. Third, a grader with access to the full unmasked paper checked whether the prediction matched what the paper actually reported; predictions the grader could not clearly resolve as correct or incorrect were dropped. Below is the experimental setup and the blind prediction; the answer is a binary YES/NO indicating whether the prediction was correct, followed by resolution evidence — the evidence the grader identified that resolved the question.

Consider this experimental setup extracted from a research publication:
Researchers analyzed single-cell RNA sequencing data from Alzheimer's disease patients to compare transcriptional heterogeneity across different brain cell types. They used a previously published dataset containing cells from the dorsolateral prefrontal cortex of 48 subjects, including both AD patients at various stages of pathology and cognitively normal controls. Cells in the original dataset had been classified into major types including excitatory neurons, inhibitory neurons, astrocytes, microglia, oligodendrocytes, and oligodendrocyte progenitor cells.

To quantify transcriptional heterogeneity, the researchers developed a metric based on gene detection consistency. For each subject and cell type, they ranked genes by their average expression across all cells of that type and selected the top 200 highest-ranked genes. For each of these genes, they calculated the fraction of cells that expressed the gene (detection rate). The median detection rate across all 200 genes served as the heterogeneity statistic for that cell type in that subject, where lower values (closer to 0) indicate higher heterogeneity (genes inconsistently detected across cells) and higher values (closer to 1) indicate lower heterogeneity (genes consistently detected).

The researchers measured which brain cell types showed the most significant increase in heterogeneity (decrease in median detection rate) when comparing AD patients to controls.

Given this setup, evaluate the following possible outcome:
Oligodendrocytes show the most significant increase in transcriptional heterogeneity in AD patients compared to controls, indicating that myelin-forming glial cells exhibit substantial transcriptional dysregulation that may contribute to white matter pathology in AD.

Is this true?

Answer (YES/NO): NO